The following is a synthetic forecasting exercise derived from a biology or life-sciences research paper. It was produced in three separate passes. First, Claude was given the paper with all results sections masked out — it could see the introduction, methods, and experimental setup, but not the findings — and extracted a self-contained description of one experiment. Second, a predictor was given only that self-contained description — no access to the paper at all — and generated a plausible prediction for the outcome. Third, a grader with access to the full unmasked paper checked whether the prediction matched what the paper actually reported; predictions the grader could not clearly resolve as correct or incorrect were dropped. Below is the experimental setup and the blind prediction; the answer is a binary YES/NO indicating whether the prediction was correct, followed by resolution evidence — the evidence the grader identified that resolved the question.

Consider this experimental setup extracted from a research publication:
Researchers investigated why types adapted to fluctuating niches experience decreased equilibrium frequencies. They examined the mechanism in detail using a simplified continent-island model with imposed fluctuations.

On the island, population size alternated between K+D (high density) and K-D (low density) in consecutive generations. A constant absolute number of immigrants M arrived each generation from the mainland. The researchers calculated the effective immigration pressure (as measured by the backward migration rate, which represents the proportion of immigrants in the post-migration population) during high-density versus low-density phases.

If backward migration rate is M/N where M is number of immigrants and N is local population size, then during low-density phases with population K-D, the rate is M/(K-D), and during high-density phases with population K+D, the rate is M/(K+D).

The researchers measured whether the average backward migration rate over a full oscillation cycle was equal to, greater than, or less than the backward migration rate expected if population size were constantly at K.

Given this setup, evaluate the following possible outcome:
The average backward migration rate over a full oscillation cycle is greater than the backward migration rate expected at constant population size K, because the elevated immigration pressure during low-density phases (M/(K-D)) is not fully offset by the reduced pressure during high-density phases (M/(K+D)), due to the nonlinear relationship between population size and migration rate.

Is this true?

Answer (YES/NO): YES